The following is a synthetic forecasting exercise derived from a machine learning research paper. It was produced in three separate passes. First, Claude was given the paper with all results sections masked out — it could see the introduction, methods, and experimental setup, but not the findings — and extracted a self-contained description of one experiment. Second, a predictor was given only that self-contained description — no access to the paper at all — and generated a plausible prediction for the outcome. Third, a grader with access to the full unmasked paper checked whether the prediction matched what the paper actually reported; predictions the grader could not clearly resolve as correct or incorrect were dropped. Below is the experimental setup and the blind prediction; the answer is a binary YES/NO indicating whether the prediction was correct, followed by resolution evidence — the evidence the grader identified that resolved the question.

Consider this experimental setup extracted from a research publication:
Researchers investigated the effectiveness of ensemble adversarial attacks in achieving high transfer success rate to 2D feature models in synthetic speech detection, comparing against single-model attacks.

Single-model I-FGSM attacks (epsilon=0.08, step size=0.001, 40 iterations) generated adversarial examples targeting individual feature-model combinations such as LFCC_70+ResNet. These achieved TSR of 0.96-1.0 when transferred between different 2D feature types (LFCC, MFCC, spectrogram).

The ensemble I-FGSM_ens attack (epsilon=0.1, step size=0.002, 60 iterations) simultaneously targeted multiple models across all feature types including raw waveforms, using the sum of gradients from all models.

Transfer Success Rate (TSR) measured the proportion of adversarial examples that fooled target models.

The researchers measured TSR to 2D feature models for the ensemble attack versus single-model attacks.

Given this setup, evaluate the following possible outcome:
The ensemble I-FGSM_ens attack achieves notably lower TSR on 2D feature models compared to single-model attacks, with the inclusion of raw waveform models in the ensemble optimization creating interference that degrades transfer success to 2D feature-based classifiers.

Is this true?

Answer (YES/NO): NO